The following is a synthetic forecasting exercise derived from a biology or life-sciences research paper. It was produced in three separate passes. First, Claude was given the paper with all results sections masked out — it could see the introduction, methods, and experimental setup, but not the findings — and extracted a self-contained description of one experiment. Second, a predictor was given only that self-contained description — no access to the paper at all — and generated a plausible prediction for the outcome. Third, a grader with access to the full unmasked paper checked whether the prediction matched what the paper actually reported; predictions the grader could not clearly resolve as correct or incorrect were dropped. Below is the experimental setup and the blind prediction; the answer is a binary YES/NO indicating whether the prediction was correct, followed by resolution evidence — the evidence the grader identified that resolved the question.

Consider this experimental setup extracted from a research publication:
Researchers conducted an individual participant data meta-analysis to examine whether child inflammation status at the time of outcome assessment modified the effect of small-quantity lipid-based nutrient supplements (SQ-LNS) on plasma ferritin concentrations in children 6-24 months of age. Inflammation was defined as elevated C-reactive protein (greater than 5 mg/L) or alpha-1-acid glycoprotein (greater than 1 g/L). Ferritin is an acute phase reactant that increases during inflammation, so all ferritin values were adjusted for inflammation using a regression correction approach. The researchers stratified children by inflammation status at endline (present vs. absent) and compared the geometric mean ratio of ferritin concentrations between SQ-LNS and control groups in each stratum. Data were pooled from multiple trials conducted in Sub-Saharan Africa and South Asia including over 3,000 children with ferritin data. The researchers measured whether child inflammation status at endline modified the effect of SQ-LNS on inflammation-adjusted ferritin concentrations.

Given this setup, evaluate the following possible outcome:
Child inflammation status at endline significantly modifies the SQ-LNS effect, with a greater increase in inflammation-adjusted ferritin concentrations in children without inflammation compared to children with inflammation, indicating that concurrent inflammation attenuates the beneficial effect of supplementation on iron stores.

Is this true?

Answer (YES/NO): YES